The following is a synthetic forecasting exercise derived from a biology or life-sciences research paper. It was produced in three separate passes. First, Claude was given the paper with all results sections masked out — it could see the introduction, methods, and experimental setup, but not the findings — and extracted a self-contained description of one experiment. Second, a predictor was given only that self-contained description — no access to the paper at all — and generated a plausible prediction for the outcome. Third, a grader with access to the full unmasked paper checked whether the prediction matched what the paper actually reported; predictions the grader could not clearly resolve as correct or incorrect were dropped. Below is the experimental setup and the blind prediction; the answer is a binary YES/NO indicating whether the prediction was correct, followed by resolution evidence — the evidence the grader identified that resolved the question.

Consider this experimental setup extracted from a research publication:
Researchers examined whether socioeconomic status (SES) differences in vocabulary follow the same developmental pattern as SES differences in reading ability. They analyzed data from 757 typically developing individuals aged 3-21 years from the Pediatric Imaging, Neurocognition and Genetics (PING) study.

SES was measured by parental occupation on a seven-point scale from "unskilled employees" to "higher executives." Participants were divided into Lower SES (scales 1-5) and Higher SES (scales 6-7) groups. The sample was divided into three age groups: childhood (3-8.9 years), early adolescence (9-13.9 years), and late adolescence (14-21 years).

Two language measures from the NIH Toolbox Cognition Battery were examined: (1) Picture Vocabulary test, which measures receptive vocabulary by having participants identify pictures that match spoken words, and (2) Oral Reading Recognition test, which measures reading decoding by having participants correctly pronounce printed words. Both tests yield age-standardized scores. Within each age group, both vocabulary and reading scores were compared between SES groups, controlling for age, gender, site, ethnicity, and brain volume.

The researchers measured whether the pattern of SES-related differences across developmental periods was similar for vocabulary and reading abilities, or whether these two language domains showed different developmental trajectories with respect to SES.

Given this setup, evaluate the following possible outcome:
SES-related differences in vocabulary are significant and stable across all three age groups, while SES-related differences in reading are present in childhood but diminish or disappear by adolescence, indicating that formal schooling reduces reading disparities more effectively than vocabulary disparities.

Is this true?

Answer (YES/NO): NO